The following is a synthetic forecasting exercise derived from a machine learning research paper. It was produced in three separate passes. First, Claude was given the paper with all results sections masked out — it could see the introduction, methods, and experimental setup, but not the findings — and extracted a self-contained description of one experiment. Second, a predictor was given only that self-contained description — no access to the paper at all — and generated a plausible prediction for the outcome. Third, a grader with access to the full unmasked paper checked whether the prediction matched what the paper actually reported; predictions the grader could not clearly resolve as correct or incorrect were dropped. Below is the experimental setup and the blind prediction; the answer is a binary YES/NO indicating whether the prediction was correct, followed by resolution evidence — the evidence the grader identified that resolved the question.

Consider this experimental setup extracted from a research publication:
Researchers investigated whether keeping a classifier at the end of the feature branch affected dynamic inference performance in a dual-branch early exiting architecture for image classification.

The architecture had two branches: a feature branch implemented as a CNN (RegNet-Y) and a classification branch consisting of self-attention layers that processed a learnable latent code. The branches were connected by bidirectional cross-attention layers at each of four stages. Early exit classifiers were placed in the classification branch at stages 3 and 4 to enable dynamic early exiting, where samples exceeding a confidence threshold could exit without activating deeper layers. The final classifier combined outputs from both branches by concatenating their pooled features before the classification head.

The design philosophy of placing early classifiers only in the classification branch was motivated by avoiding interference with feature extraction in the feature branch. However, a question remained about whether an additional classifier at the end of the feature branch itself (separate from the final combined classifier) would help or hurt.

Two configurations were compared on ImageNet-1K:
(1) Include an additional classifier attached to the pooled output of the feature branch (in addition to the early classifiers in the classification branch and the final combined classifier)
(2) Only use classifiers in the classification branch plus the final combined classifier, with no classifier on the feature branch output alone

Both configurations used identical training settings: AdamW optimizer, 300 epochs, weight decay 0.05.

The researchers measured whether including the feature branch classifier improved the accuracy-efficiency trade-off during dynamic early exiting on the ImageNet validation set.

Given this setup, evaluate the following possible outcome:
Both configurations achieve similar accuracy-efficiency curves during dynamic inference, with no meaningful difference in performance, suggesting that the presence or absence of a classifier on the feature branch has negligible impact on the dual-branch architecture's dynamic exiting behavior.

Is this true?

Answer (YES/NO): NO